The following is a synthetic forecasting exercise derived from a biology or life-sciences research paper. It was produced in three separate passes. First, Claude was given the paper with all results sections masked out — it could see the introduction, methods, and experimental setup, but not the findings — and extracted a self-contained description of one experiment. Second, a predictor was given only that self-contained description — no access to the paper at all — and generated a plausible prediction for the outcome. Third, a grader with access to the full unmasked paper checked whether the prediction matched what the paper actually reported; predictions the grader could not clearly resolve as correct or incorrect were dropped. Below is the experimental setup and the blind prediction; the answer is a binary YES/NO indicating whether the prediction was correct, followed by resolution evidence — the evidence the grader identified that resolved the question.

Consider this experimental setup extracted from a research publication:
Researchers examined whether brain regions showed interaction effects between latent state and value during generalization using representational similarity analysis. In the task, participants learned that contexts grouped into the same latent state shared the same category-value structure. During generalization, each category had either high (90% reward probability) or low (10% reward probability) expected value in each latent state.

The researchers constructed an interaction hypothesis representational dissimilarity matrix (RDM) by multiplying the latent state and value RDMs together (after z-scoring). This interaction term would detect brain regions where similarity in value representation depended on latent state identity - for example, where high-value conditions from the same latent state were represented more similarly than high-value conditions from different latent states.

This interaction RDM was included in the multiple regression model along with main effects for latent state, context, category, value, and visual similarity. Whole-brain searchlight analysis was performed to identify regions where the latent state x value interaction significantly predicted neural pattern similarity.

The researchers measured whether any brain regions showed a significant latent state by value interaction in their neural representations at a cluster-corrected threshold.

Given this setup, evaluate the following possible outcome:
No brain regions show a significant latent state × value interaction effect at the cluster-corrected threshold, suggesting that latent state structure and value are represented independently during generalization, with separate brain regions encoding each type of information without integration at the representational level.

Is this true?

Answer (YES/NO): NO